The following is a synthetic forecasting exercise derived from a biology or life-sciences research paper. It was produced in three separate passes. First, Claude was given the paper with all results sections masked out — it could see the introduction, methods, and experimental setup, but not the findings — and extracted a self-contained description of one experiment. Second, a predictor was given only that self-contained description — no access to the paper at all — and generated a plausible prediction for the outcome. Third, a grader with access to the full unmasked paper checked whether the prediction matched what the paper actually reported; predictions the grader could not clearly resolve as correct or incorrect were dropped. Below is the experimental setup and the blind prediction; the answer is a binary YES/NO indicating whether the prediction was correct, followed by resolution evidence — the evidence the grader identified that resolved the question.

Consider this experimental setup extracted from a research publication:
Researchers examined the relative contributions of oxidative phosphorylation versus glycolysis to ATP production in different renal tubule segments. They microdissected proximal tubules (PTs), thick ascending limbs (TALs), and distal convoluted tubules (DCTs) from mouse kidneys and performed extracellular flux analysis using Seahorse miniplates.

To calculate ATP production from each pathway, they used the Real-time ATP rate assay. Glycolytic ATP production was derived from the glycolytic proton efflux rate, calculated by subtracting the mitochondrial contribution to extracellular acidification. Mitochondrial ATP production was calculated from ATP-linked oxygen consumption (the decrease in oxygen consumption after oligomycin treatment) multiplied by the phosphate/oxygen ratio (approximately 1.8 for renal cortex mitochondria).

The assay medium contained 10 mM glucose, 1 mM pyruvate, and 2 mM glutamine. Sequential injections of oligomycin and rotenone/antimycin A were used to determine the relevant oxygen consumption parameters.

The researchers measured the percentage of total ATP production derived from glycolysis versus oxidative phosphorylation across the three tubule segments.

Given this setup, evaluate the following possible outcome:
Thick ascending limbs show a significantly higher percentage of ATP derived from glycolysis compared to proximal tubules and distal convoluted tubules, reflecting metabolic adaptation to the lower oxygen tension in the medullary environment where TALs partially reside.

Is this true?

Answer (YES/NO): YES